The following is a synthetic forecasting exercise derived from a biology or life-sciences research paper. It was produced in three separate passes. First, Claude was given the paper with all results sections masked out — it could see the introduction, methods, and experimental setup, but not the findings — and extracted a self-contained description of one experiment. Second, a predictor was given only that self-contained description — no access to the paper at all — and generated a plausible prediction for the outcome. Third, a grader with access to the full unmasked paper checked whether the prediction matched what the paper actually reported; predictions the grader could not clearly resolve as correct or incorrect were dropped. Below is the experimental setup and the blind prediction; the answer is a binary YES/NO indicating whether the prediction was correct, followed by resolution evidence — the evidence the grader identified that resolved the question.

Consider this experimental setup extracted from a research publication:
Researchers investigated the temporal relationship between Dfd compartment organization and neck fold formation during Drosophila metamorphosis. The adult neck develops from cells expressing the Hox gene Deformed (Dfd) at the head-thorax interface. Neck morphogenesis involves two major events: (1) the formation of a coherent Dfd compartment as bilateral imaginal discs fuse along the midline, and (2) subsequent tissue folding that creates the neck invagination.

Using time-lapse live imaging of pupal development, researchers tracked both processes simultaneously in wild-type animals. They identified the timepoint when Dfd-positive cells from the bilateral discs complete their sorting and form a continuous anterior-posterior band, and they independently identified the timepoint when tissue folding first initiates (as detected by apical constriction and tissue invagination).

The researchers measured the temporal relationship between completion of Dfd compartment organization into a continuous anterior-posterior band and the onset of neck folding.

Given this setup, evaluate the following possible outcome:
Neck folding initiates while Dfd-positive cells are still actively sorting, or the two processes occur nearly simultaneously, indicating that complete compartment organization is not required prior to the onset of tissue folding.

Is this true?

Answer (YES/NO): NO